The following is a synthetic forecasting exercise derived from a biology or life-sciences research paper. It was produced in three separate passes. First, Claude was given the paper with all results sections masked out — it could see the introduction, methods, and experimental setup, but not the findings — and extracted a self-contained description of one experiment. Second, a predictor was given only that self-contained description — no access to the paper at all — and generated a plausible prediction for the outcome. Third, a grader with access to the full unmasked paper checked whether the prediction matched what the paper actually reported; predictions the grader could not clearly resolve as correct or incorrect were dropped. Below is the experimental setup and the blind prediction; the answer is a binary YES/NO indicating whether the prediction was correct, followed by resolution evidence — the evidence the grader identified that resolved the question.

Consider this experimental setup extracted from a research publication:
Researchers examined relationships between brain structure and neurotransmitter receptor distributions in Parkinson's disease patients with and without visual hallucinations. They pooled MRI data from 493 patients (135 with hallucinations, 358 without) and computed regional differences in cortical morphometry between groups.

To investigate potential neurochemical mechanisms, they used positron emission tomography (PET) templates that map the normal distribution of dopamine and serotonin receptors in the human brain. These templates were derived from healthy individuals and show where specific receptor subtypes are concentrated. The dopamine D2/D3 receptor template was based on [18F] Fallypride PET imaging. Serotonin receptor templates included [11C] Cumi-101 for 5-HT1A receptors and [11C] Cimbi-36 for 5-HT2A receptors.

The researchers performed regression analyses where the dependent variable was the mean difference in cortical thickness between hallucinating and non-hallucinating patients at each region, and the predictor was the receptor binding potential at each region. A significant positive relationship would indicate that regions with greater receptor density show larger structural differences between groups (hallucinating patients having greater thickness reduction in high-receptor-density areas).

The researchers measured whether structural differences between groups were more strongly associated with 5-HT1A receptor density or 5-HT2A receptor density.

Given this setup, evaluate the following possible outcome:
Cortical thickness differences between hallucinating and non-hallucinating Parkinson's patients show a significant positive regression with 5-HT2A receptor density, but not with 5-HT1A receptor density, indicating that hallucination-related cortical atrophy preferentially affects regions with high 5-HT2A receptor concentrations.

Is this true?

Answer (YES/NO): NO